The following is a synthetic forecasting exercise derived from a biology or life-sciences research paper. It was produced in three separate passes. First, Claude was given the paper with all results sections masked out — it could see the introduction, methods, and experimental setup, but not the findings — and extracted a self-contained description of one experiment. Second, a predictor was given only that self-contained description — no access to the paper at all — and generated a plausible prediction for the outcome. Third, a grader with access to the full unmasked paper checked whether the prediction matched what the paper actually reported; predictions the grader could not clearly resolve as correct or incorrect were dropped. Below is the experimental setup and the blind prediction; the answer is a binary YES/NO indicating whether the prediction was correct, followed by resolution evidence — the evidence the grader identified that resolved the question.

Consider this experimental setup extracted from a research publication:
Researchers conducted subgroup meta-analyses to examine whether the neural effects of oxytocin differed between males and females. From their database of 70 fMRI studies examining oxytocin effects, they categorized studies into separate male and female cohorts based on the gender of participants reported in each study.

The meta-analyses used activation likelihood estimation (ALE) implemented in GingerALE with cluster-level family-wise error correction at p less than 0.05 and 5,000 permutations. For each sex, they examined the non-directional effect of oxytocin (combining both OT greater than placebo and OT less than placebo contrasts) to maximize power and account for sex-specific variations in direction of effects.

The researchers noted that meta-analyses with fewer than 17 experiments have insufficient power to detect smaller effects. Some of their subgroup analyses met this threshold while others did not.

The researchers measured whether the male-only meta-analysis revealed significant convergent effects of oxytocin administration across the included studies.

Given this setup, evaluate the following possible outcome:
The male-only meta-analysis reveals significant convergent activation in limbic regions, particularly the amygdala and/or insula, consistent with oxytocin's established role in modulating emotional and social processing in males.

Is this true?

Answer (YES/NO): NO